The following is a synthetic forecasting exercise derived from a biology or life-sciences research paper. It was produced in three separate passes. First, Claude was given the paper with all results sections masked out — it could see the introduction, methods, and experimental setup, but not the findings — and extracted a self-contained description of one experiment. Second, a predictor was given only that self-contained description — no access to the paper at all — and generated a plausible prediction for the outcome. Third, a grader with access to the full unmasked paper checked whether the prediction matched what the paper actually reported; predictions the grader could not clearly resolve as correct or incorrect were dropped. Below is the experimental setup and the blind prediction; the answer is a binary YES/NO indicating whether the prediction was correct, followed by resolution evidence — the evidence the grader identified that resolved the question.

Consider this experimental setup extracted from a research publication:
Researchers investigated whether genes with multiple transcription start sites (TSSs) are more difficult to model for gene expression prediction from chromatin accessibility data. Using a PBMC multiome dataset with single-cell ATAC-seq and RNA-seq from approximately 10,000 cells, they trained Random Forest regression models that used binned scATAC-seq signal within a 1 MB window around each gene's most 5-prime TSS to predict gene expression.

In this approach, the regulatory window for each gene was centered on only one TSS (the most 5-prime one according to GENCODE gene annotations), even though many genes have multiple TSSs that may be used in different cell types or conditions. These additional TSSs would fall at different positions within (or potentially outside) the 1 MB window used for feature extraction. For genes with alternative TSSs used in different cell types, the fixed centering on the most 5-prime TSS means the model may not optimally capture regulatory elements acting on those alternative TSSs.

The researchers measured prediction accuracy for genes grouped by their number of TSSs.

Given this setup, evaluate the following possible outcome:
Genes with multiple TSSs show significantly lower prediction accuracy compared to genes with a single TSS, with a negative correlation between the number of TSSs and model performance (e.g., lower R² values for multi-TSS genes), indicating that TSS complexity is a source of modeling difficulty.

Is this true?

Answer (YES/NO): NO